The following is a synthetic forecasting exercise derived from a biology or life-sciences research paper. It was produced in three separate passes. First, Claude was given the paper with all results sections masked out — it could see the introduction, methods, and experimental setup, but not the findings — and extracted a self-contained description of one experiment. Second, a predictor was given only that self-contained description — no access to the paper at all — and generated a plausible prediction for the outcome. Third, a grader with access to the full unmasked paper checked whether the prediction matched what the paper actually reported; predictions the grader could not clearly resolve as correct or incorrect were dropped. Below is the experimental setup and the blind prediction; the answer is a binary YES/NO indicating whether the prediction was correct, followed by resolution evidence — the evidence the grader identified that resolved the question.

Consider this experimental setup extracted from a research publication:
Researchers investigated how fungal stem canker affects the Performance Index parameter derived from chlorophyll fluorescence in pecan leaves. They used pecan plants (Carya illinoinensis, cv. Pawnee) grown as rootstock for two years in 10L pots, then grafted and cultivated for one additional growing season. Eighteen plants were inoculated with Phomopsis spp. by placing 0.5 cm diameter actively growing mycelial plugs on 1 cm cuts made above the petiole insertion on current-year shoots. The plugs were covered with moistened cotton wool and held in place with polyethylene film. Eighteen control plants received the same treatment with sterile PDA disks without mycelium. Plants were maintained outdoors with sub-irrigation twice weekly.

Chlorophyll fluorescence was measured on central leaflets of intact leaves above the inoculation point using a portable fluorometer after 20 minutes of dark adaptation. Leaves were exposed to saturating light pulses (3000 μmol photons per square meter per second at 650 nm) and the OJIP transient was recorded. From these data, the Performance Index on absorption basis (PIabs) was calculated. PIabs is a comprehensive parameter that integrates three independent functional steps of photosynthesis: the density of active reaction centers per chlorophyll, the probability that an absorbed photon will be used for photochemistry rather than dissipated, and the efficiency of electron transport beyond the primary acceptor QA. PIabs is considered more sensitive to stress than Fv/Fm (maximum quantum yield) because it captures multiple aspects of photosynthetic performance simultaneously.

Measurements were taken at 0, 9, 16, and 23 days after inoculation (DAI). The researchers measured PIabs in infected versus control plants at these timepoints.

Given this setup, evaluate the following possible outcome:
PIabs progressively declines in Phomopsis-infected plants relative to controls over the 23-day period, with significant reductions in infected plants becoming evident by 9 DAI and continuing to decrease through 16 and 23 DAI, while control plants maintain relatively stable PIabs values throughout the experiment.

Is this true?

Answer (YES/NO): NO